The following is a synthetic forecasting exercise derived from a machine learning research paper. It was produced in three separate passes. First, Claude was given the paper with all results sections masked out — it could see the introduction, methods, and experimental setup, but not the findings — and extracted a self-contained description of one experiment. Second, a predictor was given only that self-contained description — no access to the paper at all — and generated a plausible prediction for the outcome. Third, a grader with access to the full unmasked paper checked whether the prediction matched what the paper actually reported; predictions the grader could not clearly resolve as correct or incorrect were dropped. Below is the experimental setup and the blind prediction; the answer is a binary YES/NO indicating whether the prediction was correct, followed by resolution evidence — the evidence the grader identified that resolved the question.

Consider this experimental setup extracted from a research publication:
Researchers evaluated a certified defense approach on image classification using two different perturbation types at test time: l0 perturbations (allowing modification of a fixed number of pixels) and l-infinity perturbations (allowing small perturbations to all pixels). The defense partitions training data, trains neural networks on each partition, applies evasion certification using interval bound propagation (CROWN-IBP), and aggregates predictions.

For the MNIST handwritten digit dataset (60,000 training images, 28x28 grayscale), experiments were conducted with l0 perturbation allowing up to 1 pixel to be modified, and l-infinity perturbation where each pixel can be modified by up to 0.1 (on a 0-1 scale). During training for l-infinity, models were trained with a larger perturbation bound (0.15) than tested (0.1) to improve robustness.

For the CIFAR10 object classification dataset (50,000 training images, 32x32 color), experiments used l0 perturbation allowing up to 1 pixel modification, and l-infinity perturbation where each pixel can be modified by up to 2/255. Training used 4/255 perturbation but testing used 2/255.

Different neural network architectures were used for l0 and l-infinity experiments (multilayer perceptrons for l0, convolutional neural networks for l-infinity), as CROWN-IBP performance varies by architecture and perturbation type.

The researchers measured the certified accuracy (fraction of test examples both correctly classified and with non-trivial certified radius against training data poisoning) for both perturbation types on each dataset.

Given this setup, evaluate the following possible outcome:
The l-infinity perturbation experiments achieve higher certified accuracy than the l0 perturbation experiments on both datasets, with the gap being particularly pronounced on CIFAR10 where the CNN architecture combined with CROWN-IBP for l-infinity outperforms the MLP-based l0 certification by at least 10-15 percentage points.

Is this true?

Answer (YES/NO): NO